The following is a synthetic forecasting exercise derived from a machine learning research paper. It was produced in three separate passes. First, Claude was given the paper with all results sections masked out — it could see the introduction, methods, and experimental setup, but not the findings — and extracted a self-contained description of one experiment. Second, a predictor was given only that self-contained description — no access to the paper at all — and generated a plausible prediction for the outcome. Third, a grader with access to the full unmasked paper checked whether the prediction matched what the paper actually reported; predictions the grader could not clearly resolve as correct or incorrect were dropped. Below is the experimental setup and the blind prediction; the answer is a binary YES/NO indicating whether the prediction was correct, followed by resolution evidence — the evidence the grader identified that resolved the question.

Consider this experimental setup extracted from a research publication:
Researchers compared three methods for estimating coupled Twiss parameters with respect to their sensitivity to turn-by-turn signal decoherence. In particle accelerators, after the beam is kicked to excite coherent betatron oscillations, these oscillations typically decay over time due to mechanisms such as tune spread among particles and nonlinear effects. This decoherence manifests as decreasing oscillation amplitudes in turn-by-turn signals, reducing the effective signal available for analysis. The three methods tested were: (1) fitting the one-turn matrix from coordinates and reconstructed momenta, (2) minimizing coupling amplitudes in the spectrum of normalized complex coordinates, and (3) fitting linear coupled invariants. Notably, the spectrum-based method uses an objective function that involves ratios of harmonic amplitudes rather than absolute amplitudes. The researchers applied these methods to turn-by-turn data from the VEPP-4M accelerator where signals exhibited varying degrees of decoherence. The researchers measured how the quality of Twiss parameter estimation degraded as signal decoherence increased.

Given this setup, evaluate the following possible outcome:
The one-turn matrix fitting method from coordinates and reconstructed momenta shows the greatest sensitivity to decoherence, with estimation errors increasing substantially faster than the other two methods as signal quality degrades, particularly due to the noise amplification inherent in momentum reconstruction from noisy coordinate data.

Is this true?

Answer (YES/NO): NO